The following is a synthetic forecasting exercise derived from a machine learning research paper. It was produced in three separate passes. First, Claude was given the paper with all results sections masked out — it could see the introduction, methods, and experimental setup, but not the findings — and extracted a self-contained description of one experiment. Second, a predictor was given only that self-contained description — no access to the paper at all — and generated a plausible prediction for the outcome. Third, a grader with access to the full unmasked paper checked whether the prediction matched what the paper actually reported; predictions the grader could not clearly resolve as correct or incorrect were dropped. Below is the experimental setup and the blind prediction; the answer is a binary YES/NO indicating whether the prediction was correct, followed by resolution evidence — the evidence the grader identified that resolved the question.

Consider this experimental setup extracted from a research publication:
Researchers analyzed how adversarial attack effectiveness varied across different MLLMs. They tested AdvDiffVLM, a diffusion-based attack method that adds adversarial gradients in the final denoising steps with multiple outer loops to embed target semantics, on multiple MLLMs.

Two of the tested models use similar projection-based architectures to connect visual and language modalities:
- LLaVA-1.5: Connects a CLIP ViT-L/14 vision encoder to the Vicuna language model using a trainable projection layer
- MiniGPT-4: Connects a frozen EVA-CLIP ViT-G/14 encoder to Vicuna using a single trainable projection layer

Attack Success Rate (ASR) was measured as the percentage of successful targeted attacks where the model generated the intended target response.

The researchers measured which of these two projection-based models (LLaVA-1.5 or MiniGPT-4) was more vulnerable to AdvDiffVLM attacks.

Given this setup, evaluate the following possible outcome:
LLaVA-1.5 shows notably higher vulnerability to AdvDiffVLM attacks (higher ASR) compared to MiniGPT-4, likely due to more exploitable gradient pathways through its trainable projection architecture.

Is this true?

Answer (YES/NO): NO